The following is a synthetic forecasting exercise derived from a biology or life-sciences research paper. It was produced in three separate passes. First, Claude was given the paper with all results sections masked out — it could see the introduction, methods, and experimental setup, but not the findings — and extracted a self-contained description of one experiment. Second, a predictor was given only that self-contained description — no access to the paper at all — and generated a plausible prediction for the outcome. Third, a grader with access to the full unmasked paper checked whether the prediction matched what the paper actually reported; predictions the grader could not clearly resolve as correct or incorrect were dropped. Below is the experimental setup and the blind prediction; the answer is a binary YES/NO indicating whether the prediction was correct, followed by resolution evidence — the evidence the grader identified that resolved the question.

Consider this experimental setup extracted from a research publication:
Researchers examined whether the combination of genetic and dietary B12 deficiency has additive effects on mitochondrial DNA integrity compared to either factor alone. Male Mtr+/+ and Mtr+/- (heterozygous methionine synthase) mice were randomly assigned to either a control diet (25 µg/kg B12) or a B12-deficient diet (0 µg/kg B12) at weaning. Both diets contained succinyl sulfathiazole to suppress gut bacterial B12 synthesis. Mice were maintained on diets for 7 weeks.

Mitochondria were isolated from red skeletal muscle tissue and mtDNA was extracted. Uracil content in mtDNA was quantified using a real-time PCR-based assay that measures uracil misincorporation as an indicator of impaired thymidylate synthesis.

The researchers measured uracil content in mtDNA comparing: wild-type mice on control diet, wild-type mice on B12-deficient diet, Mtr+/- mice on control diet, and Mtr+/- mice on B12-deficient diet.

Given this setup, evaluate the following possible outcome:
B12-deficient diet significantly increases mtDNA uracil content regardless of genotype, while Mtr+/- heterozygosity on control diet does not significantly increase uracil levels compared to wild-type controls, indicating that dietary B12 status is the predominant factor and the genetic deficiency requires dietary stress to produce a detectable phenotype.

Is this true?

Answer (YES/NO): NO